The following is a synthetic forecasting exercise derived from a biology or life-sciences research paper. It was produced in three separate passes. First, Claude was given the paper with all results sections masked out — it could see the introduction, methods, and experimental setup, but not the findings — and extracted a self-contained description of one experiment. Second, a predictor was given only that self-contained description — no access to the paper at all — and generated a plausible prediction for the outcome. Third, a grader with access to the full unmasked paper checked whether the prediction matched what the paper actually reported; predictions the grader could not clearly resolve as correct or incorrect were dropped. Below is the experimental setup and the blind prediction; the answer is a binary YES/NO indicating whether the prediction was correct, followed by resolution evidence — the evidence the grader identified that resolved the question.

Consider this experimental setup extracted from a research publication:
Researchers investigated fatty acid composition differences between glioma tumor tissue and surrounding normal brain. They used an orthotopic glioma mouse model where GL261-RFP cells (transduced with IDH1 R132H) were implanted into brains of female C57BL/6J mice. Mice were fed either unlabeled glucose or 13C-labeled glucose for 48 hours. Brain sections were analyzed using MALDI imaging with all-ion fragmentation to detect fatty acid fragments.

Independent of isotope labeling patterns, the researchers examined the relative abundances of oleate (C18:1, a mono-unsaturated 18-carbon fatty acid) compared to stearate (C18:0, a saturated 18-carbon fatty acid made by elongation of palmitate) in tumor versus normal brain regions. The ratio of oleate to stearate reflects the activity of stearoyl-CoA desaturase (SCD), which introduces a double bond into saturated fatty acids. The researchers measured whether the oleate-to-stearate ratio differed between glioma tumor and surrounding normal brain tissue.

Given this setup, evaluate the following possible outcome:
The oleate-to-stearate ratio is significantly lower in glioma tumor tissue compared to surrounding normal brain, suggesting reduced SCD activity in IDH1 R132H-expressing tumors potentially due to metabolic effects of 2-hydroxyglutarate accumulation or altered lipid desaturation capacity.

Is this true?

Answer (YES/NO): NO